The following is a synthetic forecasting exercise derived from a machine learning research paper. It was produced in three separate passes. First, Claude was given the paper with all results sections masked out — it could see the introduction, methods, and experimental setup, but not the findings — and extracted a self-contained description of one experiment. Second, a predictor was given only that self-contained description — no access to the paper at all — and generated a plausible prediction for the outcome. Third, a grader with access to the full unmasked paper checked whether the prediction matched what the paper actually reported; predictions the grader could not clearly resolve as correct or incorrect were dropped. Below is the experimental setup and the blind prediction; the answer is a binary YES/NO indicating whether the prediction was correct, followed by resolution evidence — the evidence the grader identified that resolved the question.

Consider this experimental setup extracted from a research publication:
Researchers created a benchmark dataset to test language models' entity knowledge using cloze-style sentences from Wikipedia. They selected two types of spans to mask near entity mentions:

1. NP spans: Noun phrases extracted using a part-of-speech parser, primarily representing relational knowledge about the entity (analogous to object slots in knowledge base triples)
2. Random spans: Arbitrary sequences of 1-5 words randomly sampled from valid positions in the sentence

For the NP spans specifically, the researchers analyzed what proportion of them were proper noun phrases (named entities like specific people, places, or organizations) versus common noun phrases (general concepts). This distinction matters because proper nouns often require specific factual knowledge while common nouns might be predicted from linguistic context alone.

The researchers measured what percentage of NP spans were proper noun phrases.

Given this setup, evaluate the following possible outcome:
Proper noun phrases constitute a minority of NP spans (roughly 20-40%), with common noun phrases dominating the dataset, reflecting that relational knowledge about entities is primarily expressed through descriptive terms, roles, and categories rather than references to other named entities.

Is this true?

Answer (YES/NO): YES